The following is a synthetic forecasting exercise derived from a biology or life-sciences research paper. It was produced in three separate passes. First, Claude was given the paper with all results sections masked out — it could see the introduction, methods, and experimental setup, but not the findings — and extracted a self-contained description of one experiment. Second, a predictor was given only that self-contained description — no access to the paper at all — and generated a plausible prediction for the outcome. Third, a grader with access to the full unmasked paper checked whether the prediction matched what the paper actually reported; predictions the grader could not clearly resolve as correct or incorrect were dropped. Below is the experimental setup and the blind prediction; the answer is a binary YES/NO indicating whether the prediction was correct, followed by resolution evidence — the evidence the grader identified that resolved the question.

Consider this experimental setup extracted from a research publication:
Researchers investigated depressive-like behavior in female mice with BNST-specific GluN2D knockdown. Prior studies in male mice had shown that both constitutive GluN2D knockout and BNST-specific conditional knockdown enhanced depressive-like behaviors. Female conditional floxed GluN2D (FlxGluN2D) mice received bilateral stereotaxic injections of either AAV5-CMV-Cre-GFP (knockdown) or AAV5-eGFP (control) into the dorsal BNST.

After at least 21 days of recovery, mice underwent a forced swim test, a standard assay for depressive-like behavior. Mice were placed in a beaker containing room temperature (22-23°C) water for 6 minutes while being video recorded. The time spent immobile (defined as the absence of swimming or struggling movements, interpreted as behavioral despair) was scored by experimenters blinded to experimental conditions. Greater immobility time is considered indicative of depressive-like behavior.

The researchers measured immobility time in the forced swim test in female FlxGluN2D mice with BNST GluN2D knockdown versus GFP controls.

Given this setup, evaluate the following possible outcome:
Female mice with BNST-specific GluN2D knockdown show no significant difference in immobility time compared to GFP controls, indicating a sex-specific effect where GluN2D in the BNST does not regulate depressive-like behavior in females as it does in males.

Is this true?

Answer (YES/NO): YES